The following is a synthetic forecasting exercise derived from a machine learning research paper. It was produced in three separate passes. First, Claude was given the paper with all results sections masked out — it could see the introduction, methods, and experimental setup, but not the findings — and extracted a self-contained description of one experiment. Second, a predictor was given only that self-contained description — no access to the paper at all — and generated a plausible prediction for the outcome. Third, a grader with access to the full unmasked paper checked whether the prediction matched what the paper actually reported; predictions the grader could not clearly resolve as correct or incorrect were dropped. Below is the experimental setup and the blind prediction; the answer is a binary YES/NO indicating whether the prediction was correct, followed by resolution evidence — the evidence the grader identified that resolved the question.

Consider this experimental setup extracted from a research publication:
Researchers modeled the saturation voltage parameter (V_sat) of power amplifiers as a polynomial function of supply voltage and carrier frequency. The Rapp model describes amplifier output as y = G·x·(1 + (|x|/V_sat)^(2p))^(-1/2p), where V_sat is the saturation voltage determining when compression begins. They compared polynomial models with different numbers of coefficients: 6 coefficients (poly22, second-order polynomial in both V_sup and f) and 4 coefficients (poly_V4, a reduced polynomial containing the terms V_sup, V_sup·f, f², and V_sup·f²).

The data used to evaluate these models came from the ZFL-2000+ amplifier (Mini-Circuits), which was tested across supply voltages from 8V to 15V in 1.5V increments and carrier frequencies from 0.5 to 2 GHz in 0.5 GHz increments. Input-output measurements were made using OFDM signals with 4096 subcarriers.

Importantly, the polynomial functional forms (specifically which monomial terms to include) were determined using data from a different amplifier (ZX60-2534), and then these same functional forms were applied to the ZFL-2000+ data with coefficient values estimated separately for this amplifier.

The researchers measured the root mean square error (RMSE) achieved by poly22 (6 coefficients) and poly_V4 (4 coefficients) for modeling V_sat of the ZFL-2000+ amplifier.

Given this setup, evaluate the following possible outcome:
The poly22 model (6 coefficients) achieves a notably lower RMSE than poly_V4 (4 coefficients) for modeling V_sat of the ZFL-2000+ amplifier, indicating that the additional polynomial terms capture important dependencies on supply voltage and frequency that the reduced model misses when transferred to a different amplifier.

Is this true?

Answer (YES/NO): NO